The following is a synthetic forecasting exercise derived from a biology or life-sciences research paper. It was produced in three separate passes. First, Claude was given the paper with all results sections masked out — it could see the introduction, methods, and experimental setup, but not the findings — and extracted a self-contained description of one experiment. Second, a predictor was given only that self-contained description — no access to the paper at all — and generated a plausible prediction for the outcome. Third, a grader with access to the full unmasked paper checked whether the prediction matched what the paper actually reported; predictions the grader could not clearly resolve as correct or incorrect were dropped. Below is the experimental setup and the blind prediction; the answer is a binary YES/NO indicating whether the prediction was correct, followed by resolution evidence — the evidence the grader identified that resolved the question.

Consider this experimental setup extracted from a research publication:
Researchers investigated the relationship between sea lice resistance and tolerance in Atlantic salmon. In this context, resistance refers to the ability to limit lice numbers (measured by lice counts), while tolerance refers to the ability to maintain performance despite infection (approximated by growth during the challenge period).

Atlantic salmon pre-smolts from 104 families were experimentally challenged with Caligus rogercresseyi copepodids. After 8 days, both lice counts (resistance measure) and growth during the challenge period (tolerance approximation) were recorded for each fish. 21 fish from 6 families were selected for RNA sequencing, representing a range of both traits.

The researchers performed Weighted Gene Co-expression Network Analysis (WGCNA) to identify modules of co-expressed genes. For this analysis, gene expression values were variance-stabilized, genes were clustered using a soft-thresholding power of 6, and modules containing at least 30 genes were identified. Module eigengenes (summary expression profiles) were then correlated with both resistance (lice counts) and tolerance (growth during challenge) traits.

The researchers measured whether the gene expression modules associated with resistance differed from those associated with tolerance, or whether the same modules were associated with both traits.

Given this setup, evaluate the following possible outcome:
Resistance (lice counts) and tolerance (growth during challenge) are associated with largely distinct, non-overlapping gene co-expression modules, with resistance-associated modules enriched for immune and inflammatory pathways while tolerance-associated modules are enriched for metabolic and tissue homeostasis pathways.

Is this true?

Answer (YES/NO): NO